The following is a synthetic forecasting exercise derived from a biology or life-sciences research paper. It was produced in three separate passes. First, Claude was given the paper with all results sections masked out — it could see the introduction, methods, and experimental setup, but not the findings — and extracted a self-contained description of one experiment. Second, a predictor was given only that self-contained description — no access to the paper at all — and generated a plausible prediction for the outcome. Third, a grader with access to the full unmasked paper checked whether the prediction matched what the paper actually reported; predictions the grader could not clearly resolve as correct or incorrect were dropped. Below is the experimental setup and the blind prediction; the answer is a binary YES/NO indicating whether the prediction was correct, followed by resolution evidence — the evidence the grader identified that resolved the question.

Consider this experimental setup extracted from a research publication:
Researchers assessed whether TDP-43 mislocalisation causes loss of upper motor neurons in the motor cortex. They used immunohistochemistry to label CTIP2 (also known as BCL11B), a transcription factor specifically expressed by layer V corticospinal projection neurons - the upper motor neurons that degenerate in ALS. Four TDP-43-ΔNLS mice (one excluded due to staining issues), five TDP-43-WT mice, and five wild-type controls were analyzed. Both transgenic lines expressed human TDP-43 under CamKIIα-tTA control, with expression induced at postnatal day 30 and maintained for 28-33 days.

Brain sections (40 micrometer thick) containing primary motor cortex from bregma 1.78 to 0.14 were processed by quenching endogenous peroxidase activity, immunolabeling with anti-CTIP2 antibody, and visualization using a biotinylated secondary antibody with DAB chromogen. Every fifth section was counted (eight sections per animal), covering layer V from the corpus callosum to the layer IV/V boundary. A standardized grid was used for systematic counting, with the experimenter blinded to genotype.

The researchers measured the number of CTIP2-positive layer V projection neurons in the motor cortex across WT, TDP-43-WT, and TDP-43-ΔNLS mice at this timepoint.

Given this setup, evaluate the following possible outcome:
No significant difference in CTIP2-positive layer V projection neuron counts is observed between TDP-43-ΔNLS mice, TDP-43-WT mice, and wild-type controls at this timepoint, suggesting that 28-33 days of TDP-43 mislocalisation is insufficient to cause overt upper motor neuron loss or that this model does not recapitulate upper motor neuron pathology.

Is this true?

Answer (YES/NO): YES